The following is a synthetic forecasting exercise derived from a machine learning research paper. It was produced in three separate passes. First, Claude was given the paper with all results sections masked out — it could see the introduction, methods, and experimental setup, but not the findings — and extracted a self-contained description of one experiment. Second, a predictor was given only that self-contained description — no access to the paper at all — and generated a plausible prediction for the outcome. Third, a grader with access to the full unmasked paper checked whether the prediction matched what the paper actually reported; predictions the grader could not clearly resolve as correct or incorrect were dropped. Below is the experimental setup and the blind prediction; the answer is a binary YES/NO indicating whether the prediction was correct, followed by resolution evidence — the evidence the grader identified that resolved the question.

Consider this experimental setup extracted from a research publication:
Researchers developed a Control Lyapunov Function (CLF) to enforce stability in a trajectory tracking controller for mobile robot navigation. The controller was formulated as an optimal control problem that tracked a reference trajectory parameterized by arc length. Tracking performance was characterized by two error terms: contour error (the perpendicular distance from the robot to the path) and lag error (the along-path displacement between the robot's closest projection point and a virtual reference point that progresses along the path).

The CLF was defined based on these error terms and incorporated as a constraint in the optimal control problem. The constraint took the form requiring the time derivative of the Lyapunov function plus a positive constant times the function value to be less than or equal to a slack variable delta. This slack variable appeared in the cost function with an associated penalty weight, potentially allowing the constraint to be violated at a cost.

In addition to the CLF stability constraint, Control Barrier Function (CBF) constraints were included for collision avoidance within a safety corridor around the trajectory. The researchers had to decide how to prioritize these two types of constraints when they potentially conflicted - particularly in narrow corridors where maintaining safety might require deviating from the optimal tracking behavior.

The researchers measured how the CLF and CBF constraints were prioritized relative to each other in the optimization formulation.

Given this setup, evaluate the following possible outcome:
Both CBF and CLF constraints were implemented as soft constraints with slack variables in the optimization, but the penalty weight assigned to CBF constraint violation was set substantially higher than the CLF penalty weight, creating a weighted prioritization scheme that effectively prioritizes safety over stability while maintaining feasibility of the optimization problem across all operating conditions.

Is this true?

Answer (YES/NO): NO